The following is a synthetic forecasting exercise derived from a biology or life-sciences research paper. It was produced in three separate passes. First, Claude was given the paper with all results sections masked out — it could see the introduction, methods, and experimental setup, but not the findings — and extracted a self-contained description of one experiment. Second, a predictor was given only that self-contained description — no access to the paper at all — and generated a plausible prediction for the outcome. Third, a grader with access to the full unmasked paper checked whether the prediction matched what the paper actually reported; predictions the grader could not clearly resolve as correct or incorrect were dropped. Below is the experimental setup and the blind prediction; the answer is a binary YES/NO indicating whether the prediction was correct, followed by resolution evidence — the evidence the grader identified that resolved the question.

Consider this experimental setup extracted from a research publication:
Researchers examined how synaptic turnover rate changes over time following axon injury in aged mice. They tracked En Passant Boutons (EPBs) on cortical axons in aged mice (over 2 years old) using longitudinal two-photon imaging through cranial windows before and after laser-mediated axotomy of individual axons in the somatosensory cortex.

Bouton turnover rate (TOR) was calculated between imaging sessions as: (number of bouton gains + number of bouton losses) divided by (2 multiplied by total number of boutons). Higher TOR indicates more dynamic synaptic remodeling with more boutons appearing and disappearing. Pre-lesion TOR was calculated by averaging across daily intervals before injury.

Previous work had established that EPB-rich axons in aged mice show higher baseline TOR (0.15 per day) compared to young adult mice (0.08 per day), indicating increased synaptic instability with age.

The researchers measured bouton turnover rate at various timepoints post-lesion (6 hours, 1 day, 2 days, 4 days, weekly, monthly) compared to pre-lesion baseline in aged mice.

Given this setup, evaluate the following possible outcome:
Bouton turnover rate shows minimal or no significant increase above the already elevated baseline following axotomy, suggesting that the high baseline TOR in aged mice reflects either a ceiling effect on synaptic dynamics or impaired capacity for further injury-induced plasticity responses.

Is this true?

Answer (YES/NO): NO